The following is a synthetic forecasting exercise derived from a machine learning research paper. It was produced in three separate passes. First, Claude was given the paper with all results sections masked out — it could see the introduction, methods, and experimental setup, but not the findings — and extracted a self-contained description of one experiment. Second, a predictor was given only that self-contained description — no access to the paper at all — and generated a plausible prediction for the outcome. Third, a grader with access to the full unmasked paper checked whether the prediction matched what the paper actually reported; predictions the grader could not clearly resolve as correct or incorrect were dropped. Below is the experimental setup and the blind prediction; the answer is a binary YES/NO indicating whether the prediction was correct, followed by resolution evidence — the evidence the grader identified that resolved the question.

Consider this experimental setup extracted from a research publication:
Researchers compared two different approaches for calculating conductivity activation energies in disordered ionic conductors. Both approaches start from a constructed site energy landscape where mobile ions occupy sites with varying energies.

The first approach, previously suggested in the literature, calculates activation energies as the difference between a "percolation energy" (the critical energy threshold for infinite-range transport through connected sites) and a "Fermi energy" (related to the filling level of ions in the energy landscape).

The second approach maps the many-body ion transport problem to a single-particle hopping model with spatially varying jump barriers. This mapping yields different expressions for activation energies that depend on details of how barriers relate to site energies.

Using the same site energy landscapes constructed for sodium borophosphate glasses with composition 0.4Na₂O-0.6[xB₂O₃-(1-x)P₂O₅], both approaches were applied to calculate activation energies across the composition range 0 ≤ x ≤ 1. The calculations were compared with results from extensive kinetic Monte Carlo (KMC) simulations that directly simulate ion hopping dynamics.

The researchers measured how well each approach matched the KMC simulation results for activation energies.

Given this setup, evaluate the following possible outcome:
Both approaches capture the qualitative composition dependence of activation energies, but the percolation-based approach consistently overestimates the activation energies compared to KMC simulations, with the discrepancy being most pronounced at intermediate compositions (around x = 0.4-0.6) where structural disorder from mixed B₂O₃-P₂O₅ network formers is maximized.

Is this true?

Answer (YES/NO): NO